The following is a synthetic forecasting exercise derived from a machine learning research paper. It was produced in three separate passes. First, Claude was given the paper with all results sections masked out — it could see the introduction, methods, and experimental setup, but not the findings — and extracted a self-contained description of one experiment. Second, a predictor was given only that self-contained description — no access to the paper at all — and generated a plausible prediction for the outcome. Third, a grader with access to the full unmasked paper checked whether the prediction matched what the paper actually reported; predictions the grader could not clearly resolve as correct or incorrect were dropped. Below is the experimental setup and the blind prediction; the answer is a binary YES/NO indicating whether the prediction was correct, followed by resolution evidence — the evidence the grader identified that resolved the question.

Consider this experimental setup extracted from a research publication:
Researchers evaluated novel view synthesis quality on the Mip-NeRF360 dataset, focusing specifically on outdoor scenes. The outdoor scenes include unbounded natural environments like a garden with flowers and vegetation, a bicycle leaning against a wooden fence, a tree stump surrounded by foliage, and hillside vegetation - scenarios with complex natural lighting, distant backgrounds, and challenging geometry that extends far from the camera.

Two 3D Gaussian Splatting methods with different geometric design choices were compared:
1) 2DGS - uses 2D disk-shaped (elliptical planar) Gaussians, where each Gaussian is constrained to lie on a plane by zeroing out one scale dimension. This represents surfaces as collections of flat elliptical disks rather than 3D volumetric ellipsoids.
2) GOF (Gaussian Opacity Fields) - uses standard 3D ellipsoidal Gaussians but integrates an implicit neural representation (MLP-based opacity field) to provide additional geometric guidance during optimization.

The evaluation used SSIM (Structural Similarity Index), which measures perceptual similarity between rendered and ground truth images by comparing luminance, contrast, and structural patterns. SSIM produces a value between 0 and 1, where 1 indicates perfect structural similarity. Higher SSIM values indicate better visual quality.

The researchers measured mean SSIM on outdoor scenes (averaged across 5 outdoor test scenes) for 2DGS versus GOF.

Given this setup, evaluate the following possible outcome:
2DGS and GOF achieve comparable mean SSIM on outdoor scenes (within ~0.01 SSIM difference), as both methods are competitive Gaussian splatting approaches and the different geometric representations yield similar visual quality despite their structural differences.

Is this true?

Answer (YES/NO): NO